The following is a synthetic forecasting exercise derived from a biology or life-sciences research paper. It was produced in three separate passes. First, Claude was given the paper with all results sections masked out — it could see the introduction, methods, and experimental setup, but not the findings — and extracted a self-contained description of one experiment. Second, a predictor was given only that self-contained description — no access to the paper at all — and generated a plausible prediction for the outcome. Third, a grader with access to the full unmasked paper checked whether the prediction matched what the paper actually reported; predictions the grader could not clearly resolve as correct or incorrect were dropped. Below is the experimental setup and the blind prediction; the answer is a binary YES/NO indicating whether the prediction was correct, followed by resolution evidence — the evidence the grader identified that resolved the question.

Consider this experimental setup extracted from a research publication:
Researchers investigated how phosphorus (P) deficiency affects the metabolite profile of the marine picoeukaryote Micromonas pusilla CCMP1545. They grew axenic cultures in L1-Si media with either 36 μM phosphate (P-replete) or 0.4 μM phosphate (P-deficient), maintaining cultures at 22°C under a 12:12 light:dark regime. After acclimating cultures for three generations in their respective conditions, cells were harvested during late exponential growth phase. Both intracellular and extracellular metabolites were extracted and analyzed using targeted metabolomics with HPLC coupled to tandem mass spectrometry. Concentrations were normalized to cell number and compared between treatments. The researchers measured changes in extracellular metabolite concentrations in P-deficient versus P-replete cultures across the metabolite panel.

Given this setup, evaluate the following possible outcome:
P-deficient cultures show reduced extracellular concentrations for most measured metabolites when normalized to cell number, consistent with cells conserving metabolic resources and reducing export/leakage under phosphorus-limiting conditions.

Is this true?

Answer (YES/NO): YES